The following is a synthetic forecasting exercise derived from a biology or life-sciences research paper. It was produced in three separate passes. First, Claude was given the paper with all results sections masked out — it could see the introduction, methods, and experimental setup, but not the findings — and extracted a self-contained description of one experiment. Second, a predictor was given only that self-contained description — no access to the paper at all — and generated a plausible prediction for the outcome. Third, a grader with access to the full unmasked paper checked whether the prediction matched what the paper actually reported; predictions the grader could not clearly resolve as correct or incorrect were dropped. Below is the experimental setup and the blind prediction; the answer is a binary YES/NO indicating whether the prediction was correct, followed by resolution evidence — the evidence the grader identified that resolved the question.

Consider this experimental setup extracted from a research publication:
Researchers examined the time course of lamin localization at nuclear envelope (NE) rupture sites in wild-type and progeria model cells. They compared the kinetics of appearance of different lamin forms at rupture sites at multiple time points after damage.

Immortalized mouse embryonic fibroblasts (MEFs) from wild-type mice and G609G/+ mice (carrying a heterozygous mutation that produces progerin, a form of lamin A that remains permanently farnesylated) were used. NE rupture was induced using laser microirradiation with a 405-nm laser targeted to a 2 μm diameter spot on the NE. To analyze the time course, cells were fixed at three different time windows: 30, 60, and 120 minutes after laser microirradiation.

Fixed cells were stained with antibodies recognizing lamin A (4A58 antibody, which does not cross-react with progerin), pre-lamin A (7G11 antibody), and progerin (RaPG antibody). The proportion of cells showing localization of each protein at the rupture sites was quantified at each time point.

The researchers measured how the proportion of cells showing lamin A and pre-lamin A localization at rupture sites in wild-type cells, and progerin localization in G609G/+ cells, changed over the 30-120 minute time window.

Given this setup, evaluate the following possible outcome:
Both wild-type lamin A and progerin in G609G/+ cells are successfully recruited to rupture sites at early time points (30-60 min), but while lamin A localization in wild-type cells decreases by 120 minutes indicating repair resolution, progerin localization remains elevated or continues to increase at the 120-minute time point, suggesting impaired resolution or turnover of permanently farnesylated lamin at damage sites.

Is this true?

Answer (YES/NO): NO